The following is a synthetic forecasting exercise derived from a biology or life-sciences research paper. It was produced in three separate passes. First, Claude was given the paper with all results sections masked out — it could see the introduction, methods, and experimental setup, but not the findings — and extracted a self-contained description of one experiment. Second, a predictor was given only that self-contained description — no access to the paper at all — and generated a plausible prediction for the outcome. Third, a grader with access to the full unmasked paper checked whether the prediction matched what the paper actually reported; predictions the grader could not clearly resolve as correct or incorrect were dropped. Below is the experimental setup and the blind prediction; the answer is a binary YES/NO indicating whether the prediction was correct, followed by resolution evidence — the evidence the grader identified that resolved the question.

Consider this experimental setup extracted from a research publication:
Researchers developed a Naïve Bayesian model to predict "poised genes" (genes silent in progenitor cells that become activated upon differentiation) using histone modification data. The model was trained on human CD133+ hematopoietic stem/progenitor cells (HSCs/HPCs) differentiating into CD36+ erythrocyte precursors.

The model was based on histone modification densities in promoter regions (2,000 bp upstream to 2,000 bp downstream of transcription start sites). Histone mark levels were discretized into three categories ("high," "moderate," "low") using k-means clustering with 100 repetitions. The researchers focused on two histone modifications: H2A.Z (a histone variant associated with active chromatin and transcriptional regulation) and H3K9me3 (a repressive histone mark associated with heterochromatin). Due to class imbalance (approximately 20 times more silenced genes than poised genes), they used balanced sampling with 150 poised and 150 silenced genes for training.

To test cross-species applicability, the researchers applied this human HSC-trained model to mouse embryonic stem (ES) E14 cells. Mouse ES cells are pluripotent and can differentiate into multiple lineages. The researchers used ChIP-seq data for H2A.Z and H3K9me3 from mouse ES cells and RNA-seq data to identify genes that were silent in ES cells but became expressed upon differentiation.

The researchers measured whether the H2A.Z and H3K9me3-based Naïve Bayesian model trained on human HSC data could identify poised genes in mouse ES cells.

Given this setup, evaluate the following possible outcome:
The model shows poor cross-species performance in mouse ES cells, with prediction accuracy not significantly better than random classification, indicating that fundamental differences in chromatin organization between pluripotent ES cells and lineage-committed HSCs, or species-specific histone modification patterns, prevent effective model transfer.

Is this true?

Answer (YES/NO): NO